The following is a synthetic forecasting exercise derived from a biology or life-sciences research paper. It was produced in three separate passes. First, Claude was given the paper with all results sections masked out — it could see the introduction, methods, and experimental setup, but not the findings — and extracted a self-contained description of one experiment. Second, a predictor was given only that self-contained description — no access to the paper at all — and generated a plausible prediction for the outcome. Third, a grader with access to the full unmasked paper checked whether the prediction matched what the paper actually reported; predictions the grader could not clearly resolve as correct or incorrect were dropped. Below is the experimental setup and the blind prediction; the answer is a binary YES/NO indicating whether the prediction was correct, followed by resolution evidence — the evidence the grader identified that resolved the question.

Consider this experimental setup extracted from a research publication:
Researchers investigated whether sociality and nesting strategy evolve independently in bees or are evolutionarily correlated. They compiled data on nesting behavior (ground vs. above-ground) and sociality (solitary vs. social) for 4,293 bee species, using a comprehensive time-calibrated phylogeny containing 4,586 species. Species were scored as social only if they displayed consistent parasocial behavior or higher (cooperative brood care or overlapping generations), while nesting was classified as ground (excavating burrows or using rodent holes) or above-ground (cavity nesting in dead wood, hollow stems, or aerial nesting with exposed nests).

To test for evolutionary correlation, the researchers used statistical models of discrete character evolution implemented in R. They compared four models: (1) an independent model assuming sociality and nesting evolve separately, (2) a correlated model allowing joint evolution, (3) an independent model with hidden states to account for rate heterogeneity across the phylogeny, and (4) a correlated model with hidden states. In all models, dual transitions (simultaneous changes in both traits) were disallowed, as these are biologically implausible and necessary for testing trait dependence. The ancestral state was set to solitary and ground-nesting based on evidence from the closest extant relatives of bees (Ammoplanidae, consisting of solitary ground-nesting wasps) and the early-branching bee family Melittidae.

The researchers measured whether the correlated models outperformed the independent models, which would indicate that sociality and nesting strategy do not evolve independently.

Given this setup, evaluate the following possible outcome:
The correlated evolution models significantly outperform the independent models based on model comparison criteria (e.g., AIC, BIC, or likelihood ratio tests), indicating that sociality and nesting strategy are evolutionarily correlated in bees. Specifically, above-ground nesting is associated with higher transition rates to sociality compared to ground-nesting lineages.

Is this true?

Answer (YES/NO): NO